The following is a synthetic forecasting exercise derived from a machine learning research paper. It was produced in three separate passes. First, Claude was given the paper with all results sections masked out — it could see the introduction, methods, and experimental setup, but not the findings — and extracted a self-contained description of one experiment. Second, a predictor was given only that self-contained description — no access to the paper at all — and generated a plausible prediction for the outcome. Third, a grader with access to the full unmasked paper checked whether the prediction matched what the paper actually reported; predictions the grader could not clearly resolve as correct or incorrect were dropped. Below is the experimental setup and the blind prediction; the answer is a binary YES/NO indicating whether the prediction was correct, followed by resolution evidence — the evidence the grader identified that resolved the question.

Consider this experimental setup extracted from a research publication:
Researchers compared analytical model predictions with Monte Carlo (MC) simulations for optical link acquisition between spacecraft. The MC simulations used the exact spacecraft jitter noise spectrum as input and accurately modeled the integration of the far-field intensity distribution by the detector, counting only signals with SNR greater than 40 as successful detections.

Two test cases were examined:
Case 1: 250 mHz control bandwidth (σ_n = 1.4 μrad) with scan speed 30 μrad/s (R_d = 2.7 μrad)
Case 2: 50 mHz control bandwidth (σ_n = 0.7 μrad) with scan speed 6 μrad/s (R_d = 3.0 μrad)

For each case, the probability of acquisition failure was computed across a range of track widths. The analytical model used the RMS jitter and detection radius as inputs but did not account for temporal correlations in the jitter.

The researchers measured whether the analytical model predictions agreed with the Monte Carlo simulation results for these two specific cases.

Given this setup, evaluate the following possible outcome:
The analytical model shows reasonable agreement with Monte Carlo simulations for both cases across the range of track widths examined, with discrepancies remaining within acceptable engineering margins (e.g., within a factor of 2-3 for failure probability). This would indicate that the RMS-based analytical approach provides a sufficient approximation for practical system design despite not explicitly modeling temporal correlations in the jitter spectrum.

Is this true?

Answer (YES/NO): YES